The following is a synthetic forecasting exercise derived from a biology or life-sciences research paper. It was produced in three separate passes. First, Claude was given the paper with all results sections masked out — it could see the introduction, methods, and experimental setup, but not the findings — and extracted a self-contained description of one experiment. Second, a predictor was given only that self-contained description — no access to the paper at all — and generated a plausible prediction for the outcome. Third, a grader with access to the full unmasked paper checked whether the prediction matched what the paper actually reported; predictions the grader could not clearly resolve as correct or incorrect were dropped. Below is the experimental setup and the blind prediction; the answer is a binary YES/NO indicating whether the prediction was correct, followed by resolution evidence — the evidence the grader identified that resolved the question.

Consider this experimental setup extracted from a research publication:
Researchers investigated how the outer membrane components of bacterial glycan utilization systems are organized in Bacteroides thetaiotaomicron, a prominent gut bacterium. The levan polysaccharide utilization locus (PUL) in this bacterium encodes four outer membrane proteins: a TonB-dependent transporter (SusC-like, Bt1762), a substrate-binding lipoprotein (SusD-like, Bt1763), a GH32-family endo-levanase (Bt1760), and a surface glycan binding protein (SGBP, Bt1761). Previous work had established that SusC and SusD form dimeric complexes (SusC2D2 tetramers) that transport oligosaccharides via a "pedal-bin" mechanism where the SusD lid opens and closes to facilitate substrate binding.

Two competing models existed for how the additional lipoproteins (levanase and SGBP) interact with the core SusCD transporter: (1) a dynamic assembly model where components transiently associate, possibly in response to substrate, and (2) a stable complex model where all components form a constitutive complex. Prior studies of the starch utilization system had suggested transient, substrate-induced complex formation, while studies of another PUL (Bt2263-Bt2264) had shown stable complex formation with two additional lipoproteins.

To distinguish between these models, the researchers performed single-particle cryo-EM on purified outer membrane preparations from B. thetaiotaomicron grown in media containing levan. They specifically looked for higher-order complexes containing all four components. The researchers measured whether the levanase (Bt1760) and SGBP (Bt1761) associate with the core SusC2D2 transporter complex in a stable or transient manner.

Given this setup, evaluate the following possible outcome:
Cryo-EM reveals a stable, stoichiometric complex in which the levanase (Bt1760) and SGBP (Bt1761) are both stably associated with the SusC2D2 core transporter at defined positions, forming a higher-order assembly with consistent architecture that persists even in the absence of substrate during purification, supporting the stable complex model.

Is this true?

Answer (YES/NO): YES